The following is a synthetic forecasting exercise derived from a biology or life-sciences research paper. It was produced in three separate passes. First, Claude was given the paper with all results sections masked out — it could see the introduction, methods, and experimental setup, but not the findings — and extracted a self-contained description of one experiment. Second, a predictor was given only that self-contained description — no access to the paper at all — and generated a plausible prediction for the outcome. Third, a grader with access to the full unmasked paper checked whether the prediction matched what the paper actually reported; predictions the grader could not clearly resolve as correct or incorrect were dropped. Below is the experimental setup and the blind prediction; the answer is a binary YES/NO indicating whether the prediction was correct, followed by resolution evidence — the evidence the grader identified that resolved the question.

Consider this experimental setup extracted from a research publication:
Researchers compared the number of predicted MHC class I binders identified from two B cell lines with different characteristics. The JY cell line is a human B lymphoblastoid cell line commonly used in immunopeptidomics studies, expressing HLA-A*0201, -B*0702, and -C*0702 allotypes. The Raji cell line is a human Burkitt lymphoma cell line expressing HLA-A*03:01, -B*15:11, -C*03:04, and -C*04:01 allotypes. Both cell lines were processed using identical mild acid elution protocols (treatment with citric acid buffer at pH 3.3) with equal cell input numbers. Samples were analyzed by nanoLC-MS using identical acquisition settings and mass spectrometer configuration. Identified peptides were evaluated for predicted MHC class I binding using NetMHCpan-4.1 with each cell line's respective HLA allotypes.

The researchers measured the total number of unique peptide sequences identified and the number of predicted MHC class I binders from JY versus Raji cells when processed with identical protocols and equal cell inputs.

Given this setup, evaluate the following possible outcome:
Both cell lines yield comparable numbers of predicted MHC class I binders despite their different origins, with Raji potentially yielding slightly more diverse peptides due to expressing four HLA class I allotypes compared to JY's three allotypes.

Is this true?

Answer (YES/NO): YES